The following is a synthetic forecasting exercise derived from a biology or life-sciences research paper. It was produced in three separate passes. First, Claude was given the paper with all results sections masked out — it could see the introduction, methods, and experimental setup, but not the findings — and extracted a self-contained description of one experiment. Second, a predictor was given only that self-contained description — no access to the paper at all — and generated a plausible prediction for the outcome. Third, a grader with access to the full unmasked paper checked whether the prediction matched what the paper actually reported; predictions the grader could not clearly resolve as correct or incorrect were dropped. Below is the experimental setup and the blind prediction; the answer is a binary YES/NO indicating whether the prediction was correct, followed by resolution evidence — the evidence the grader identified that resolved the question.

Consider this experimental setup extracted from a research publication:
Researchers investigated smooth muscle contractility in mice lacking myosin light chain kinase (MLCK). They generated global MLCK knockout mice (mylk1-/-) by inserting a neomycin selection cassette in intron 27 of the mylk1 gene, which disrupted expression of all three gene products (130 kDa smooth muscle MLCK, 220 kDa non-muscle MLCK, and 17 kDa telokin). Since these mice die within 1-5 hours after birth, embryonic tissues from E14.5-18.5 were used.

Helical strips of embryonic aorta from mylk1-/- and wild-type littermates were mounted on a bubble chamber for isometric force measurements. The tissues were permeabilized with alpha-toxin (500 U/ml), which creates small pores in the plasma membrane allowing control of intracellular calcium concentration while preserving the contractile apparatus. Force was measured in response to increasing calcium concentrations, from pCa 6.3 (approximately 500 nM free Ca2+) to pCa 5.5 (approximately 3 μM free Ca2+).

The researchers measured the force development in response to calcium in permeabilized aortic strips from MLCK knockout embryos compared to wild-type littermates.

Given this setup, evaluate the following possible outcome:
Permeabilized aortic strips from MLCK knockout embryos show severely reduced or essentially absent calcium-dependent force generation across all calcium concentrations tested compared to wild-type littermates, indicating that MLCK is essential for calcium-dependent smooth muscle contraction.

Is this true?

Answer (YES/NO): NO